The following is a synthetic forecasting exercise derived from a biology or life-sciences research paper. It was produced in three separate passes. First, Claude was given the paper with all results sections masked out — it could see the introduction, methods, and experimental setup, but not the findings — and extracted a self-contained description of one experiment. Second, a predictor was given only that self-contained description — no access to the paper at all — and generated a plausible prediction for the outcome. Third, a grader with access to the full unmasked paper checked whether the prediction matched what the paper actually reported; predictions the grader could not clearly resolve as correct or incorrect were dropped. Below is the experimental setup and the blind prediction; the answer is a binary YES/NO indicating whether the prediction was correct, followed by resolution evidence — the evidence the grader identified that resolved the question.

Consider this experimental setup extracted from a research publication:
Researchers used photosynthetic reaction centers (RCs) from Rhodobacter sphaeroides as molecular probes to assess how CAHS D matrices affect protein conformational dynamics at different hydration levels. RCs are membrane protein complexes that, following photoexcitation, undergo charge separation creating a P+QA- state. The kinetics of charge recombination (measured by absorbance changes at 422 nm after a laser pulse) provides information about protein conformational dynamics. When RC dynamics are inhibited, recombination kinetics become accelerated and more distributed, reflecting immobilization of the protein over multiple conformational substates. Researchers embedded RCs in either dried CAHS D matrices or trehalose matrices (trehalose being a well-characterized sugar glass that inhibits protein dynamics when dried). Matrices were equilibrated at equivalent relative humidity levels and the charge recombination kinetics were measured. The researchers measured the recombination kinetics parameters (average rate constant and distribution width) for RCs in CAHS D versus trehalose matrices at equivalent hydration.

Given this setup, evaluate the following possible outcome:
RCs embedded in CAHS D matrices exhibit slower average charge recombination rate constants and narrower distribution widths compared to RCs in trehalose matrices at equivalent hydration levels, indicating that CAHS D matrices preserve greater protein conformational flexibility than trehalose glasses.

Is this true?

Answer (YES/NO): NO